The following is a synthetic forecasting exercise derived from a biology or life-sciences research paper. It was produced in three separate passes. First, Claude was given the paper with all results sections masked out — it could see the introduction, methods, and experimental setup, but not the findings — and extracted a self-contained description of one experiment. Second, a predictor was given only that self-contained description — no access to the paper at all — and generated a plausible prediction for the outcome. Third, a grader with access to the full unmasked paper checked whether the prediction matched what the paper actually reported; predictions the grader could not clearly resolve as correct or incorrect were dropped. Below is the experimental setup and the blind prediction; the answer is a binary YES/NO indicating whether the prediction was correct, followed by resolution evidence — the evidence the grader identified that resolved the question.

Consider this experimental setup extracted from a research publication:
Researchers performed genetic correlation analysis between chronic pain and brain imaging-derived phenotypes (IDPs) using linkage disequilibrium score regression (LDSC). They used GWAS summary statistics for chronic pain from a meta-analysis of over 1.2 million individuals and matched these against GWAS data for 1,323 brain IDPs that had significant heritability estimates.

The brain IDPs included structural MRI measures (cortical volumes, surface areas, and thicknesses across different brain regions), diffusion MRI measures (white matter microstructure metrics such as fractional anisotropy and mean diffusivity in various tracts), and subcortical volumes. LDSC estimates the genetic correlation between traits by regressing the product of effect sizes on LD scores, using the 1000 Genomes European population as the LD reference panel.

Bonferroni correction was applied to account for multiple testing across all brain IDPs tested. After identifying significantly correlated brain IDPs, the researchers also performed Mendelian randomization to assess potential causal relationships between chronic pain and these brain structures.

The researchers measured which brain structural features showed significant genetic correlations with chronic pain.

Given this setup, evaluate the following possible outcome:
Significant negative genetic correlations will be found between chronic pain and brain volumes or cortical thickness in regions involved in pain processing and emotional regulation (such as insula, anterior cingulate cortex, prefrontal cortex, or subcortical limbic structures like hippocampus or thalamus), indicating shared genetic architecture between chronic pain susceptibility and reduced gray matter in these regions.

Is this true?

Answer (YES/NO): NO